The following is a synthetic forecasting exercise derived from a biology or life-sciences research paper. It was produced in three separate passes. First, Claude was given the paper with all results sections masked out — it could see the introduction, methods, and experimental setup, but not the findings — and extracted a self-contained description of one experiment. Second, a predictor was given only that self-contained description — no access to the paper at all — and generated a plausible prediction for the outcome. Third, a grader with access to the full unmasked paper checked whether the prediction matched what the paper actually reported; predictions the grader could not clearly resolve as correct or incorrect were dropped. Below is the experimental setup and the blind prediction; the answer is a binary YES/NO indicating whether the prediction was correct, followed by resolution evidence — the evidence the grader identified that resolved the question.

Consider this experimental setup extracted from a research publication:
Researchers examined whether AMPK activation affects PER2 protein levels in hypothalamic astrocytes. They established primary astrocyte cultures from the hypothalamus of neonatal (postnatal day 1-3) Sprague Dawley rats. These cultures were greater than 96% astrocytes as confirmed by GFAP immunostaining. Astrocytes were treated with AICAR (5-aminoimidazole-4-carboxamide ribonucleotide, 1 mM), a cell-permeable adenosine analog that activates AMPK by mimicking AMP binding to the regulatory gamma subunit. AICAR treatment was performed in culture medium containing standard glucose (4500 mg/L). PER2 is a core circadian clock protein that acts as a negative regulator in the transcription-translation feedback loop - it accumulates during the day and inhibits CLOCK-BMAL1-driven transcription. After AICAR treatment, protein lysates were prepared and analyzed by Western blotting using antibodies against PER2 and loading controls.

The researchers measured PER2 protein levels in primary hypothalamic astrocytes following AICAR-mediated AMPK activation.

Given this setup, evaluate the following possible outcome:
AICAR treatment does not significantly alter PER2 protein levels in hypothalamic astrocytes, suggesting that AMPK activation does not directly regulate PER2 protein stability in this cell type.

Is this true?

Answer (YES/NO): NO